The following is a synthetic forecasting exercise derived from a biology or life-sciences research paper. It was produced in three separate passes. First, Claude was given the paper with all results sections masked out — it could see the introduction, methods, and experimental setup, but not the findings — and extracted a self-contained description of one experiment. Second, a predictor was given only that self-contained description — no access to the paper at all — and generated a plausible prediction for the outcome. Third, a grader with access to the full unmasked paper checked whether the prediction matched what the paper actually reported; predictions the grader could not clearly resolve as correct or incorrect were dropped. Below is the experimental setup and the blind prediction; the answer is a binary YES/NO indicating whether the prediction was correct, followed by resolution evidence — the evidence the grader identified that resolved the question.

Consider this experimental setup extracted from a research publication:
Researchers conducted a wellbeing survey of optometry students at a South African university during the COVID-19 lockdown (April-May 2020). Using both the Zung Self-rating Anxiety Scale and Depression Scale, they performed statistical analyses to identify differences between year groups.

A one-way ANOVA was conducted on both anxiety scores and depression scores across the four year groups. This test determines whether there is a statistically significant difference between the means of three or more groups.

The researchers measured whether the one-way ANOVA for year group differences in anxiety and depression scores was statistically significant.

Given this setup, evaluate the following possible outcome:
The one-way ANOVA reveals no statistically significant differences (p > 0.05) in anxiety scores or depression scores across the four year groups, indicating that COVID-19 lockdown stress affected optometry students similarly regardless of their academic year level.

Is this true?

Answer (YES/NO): NO